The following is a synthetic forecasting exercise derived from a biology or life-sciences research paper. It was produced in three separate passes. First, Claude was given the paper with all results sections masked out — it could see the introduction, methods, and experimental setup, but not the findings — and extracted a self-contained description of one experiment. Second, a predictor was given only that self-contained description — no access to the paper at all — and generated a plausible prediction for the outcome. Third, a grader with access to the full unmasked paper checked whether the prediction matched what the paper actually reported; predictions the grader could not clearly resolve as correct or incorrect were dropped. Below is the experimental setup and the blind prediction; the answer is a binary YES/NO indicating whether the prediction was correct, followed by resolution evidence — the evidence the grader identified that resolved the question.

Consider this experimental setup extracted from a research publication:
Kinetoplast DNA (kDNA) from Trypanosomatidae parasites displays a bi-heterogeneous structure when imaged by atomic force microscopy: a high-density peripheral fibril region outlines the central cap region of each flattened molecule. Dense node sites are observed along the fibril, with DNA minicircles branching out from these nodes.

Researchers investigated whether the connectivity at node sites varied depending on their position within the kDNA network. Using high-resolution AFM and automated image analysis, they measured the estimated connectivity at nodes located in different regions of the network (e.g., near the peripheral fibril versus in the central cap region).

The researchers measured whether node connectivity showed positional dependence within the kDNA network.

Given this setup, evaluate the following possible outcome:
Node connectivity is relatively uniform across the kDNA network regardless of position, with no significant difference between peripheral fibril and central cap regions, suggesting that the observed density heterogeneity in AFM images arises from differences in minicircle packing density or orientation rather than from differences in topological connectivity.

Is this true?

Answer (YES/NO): NO